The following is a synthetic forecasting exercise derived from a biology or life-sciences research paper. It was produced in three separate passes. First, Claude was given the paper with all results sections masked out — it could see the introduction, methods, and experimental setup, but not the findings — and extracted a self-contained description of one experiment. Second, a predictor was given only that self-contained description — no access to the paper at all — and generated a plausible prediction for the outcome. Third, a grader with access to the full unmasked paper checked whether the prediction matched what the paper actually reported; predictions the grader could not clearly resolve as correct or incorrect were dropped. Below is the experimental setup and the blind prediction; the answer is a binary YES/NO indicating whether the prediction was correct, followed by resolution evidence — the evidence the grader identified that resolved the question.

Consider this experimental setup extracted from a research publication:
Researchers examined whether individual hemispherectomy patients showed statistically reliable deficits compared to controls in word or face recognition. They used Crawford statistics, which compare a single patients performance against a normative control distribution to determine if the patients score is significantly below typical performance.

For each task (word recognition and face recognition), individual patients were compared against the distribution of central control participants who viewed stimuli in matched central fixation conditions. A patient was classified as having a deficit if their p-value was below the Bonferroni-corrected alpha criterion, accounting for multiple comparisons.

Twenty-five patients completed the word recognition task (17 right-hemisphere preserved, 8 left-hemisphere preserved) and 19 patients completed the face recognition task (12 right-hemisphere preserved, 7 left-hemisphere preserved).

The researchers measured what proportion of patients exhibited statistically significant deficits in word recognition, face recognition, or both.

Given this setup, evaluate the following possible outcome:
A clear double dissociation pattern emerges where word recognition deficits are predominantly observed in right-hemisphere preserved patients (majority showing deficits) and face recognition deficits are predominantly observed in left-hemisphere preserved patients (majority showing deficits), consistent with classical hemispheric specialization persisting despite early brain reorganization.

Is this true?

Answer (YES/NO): NO